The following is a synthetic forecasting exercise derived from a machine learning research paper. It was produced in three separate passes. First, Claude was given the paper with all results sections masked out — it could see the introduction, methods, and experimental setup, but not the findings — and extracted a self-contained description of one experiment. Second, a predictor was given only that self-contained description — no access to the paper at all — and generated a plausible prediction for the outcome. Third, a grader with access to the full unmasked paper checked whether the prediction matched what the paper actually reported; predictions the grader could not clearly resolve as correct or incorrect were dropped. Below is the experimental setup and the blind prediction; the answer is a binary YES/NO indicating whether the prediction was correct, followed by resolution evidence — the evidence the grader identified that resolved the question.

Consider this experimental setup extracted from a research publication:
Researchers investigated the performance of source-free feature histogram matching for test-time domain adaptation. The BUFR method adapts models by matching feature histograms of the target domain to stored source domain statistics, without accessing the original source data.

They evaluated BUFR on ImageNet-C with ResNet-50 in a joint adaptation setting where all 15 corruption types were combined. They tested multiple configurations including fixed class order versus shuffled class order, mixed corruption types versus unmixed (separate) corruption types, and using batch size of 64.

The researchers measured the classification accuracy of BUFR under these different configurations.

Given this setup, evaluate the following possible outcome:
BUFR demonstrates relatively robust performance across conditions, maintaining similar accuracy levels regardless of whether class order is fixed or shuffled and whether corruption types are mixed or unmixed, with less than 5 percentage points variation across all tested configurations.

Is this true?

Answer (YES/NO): NO